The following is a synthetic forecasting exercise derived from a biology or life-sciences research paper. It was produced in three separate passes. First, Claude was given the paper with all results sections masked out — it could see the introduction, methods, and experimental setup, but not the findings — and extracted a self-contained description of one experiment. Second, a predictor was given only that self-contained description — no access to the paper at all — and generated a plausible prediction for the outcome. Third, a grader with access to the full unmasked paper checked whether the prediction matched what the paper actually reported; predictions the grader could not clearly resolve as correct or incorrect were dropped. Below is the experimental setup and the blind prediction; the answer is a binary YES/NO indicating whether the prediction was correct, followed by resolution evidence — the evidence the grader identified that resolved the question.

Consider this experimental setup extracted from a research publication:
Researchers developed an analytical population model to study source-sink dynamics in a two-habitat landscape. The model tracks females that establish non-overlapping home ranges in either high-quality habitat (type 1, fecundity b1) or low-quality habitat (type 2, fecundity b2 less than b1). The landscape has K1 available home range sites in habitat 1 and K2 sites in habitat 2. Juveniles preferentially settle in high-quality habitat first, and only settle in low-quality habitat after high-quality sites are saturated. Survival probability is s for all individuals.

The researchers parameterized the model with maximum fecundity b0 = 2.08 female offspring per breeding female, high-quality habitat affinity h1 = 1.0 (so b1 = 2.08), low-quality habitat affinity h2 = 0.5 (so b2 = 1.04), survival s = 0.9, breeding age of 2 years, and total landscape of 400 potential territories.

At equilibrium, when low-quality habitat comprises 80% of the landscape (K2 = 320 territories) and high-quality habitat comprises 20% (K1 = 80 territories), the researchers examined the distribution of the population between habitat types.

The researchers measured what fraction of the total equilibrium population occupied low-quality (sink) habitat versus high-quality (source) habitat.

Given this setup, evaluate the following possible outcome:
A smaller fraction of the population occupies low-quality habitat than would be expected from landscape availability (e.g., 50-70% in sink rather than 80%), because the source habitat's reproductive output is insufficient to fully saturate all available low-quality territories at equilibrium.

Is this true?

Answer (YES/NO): NO